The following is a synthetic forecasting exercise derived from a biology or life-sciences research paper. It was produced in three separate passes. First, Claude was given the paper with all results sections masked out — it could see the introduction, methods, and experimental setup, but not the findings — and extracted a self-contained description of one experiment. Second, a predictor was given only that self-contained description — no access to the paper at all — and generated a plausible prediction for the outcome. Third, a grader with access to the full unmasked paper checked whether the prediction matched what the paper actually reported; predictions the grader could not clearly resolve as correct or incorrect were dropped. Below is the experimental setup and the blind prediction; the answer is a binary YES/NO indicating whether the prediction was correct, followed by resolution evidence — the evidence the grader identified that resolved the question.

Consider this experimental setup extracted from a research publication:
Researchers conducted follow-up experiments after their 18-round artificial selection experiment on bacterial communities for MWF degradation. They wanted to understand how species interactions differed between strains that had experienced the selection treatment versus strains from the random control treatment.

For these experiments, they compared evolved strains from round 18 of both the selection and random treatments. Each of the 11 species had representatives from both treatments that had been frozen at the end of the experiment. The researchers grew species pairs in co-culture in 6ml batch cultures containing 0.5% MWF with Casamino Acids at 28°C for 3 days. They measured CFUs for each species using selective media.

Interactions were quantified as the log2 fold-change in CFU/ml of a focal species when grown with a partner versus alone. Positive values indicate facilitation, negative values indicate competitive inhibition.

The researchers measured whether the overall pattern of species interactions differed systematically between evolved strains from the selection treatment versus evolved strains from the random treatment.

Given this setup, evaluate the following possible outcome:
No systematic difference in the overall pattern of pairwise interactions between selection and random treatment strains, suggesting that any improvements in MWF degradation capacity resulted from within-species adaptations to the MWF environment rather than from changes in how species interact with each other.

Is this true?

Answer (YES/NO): NO